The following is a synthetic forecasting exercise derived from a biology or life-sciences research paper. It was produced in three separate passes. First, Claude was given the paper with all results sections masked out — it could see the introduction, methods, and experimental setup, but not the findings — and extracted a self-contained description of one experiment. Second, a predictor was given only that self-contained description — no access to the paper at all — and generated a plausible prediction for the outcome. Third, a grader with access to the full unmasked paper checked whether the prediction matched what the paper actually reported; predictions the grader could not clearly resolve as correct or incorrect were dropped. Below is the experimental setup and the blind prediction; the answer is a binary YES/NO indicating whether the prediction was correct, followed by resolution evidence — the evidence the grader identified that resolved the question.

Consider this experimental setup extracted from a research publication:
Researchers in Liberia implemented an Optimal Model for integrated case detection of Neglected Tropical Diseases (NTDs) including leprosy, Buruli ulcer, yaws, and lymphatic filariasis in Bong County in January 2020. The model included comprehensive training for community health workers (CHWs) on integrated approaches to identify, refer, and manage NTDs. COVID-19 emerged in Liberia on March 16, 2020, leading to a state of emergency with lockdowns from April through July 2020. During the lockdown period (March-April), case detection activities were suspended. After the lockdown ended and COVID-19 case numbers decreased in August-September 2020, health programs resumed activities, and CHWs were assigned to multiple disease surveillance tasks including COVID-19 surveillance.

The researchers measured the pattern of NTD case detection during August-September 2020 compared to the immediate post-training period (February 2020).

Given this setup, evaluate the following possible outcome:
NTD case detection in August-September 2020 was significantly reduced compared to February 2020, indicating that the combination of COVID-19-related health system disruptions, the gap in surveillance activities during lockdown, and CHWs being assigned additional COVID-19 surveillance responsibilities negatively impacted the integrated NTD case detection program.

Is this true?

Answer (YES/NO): YES